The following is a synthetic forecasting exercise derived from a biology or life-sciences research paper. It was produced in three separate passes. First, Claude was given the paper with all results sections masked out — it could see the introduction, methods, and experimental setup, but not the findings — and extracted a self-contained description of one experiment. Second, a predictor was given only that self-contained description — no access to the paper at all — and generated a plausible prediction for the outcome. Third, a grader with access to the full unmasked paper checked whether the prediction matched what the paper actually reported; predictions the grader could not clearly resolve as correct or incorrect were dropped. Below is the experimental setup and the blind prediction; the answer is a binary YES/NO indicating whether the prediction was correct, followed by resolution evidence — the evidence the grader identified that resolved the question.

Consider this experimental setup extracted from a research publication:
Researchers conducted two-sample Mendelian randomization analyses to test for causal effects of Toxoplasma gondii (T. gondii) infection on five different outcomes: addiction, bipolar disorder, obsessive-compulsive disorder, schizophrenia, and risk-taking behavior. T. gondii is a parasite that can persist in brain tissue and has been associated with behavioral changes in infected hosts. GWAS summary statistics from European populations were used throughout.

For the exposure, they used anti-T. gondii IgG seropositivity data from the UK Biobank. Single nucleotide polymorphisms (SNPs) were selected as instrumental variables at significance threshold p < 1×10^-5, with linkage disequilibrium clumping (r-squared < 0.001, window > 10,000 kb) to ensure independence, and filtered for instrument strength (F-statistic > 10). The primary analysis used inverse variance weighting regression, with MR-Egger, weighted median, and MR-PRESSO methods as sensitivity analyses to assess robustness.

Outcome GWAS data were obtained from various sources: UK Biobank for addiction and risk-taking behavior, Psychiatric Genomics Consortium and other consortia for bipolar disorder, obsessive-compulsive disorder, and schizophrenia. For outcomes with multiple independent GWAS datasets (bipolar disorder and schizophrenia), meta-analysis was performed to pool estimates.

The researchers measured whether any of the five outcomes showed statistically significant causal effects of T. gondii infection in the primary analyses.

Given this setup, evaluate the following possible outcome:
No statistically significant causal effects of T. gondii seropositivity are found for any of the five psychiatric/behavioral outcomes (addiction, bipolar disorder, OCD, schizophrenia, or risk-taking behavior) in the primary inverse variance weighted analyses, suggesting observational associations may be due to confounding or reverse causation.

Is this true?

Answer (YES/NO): YES